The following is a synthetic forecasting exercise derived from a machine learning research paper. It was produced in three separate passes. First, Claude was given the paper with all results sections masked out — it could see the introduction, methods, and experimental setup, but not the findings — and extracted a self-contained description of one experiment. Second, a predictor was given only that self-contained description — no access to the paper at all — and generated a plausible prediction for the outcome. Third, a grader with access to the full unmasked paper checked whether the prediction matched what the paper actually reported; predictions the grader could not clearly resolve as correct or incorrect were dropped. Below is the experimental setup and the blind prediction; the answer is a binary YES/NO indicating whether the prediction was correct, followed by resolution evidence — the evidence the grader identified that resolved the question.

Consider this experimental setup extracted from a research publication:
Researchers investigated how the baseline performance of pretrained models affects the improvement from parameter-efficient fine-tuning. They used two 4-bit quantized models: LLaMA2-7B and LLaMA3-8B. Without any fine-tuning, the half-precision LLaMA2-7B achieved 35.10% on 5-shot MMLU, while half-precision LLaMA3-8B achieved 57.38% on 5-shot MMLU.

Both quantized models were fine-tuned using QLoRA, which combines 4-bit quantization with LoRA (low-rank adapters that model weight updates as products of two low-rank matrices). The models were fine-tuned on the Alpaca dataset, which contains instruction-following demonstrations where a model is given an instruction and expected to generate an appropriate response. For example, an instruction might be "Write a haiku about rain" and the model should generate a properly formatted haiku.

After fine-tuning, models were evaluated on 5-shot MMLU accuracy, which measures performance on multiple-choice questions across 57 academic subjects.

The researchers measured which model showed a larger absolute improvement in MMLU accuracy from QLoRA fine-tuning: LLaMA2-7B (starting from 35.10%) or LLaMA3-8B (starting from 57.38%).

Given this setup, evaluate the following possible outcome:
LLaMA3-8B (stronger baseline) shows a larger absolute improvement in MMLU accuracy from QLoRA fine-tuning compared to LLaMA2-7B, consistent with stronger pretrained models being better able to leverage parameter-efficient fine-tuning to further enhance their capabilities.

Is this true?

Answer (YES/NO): YES